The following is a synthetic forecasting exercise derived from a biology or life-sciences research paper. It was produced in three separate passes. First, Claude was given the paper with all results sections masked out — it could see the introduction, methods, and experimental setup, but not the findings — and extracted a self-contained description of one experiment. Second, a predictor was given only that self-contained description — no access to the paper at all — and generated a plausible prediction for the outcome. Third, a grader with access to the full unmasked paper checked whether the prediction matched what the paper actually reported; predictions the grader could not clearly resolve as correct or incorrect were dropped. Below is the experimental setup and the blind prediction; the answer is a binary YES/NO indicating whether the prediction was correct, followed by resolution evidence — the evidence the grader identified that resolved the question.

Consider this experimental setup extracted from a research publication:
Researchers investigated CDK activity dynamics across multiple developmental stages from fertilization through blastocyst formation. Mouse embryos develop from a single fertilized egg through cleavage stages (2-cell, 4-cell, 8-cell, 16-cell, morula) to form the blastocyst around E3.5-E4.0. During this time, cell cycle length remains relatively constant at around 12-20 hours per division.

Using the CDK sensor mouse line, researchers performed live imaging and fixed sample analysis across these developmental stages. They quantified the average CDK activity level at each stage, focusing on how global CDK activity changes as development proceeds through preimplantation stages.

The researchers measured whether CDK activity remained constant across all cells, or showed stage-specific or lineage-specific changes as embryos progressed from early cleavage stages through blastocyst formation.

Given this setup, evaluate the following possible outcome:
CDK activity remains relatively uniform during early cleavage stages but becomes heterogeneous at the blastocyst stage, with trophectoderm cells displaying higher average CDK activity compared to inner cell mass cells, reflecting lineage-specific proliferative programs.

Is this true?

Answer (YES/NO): NO